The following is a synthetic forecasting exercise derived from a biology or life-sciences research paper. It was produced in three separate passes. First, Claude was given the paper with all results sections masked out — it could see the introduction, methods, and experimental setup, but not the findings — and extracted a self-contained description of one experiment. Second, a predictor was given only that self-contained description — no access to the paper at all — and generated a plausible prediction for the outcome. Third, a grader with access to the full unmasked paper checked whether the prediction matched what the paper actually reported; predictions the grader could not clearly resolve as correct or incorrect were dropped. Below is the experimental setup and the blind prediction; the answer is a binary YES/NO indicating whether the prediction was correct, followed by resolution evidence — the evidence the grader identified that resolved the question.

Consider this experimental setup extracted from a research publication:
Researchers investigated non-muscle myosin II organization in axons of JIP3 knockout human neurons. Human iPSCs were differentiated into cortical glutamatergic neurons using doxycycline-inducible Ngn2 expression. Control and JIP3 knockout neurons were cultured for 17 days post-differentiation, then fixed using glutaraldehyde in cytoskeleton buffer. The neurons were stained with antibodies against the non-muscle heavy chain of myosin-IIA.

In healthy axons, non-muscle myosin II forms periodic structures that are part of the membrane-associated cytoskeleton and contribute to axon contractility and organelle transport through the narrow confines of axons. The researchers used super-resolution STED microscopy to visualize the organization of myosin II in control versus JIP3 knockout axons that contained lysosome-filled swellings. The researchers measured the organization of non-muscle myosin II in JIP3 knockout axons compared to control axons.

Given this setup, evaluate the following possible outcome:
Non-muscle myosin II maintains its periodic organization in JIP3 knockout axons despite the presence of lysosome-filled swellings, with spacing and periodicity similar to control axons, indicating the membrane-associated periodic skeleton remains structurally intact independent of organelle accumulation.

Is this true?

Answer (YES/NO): NO